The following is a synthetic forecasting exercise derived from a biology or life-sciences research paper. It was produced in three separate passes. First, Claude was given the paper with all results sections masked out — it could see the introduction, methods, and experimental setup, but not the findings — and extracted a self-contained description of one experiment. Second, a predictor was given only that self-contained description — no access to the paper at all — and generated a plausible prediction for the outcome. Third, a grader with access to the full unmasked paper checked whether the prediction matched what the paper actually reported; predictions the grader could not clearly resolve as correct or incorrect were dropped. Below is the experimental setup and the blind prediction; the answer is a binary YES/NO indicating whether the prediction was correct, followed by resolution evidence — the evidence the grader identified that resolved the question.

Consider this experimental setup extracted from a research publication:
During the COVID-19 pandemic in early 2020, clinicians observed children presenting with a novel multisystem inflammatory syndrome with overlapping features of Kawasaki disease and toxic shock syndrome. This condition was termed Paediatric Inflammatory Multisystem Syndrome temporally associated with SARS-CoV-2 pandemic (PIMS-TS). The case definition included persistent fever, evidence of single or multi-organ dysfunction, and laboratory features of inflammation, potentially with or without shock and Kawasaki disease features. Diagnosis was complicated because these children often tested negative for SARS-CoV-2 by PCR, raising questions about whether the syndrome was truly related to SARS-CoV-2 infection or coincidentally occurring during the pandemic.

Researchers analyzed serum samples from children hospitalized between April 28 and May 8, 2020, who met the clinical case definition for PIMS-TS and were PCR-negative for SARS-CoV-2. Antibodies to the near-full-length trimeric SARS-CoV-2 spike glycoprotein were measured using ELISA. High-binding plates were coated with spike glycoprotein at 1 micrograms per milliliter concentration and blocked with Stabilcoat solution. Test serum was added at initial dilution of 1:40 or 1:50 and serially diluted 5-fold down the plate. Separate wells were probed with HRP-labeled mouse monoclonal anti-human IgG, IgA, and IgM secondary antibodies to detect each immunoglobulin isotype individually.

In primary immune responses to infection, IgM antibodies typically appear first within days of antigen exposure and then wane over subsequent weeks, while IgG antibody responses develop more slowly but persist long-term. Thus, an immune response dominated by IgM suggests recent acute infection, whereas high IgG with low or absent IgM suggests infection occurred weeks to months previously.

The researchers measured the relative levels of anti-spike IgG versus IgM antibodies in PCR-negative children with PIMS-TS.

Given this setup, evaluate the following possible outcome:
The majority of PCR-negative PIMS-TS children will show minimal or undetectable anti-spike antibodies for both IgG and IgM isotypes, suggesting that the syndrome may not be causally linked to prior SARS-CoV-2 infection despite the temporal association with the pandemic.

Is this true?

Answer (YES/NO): NO